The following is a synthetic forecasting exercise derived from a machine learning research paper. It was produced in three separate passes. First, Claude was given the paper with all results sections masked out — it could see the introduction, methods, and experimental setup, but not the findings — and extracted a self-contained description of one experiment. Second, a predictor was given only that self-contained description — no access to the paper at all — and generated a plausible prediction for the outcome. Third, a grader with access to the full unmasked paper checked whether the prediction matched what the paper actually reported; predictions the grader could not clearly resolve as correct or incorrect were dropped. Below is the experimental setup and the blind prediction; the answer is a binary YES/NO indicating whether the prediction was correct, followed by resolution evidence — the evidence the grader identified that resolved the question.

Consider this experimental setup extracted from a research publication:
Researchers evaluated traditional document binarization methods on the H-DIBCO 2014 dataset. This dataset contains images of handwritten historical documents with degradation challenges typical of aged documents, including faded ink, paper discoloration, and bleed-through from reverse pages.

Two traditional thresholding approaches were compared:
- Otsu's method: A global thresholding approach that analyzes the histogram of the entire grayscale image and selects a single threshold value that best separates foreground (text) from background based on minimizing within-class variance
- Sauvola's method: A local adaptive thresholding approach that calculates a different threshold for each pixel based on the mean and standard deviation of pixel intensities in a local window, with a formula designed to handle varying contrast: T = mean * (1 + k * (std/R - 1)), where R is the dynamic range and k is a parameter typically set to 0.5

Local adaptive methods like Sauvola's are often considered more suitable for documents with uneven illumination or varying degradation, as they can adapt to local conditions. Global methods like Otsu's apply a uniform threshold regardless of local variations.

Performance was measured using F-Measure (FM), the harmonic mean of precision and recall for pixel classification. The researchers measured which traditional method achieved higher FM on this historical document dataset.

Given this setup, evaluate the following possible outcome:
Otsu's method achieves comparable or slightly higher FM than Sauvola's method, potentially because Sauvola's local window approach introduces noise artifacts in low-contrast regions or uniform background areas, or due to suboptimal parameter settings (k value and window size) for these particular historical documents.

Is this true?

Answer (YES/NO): NO